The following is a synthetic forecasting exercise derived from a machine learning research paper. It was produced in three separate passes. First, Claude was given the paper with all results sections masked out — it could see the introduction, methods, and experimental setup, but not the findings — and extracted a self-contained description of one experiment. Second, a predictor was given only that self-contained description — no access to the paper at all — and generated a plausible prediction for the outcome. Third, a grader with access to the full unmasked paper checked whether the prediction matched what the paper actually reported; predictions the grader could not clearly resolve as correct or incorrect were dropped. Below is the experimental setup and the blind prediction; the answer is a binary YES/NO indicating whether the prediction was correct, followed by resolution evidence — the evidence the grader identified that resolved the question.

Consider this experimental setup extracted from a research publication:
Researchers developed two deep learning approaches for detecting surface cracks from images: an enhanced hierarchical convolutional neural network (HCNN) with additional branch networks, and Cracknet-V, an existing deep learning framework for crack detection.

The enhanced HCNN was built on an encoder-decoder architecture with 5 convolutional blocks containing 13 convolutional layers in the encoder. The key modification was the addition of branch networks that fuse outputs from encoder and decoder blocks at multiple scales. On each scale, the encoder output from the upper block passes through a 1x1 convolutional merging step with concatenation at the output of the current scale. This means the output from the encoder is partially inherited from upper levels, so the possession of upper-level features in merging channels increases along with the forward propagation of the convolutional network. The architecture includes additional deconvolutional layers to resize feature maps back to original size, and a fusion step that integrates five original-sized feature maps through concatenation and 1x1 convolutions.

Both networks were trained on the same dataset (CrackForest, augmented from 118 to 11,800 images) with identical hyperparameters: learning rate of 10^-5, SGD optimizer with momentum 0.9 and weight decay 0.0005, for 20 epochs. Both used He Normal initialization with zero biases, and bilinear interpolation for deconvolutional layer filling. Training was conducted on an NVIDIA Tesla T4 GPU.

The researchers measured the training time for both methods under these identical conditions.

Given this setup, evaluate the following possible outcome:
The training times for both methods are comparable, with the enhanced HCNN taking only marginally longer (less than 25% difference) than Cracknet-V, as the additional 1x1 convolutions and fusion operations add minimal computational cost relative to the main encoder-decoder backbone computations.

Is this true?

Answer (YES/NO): NO